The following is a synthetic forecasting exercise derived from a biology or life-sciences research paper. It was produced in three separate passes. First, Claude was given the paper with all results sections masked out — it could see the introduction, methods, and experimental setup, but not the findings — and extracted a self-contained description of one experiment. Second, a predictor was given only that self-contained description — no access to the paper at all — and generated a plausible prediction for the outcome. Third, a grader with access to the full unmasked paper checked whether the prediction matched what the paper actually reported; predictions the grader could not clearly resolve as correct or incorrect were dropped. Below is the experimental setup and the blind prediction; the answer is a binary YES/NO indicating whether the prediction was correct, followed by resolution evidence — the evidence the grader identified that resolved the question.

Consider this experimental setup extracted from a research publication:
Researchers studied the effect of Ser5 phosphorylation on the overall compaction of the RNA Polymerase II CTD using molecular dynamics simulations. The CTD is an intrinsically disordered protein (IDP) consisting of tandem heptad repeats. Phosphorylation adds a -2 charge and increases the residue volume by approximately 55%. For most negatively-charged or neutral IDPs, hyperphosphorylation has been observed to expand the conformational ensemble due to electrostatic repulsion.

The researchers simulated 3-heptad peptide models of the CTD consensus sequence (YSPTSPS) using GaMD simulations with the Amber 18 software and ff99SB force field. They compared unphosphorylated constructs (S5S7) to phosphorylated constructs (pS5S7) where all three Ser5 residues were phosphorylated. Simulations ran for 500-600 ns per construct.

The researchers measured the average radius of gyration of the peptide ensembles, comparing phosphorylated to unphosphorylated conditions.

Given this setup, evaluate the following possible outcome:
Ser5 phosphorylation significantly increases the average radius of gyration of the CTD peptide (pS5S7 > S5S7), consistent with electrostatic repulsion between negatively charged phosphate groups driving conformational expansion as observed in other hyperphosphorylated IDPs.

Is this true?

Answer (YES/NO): NO